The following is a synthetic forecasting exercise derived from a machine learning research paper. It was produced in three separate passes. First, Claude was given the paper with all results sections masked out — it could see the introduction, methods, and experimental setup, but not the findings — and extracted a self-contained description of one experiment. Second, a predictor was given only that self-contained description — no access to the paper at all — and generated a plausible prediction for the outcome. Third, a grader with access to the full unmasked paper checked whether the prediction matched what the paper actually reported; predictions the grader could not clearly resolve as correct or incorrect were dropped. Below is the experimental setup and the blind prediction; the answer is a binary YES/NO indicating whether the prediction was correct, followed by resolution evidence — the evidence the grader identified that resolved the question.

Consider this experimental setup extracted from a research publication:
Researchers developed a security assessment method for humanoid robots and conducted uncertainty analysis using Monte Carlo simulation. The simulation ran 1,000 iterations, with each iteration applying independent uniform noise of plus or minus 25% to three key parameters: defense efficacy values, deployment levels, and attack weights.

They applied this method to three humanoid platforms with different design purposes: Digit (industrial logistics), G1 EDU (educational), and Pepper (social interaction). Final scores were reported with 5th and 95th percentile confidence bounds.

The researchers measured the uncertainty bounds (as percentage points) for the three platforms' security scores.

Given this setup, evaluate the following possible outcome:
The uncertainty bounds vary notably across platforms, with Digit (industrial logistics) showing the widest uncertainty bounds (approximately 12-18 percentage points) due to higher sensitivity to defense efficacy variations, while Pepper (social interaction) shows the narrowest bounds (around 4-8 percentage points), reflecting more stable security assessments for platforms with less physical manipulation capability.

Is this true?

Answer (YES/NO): NO